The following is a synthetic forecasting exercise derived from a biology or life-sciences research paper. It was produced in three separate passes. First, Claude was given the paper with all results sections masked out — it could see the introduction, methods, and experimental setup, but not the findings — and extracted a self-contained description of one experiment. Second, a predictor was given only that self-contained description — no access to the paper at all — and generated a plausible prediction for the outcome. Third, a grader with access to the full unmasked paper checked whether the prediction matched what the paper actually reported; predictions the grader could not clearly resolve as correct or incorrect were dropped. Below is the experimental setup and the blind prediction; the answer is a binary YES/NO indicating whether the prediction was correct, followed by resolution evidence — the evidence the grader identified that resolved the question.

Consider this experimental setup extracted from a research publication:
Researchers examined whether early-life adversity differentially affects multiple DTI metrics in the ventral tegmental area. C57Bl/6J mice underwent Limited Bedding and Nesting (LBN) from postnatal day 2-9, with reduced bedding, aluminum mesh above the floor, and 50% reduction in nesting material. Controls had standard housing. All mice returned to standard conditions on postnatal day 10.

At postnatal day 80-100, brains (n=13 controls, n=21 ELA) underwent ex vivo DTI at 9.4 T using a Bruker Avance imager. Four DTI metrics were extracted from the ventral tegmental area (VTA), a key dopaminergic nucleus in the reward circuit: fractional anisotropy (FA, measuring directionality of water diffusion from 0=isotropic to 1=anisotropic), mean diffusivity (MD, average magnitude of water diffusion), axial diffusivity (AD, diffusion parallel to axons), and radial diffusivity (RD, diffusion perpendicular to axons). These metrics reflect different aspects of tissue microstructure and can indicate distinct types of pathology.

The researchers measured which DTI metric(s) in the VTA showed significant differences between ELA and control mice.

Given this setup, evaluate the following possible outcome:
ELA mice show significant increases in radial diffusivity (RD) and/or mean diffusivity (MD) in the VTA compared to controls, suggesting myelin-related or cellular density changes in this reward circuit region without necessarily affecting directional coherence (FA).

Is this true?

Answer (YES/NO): YES